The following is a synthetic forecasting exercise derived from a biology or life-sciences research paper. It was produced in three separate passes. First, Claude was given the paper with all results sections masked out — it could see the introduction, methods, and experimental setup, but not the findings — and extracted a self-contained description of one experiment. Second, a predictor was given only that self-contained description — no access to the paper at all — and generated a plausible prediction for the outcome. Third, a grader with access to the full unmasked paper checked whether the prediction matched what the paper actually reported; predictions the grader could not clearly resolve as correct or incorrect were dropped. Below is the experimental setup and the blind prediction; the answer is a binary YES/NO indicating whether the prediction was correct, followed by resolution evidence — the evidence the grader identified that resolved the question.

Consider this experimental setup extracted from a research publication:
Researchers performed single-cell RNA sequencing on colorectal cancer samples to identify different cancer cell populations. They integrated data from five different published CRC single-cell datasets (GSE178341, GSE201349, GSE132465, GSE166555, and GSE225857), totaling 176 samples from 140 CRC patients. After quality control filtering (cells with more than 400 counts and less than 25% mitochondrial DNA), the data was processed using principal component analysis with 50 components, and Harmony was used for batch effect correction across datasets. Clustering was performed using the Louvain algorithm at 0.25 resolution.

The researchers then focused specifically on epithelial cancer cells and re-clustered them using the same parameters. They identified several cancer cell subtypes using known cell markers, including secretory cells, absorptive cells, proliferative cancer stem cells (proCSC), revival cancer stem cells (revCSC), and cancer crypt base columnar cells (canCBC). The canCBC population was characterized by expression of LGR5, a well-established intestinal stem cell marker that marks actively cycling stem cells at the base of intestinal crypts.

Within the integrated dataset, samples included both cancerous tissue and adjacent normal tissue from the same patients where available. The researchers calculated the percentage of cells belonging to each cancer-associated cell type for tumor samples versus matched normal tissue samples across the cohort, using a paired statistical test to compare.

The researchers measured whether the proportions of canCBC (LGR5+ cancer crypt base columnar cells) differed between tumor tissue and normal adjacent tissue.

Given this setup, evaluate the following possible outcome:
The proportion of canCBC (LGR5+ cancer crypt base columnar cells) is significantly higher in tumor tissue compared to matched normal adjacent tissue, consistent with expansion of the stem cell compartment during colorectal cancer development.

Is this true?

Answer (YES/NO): YES